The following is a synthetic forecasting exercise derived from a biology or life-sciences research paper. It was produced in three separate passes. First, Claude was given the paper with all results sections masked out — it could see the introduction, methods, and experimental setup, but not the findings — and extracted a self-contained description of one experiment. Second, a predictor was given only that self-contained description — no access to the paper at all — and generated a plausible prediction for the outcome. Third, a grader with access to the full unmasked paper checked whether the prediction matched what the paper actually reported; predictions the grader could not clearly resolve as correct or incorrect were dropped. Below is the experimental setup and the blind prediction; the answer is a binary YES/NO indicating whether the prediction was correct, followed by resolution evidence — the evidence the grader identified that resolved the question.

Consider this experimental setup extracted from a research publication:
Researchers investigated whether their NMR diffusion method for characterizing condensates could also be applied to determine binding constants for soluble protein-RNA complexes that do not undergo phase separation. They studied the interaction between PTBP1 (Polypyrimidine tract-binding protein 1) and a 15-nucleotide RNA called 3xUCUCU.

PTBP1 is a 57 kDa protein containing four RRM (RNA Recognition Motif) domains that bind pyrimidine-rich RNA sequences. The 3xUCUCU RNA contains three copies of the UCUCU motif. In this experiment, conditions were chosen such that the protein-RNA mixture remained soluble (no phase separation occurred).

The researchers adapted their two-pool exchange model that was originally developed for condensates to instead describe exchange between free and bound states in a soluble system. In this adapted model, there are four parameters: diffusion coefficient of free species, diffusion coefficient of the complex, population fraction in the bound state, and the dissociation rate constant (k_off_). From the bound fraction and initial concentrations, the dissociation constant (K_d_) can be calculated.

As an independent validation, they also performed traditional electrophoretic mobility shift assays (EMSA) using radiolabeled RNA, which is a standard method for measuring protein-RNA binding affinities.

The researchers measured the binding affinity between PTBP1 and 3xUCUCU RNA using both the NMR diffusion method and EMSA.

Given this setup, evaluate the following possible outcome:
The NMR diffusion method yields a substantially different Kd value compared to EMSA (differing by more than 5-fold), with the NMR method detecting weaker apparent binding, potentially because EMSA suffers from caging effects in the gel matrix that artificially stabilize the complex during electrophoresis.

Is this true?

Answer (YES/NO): NO